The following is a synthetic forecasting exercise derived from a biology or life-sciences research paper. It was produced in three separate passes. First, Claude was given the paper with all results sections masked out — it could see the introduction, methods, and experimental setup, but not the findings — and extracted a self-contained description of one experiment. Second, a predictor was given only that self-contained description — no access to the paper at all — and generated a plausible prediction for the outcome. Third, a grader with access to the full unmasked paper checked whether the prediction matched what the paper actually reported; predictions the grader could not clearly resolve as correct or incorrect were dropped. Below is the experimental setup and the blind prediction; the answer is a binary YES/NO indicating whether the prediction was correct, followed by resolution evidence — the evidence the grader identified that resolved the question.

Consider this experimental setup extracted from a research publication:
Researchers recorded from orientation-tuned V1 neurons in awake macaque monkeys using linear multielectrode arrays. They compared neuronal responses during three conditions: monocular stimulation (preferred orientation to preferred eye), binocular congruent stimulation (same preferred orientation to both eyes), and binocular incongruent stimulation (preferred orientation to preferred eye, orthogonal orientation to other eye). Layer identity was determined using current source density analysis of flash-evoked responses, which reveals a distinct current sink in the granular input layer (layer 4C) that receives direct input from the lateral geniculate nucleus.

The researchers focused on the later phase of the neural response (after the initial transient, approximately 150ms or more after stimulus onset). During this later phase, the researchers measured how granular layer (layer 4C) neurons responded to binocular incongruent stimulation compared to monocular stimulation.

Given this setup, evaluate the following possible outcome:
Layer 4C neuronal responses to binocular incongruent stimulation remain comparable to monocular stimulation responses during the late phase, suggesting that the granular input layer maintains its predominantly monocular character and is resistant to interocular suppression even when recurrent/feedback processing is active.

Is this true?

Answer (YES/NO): YES